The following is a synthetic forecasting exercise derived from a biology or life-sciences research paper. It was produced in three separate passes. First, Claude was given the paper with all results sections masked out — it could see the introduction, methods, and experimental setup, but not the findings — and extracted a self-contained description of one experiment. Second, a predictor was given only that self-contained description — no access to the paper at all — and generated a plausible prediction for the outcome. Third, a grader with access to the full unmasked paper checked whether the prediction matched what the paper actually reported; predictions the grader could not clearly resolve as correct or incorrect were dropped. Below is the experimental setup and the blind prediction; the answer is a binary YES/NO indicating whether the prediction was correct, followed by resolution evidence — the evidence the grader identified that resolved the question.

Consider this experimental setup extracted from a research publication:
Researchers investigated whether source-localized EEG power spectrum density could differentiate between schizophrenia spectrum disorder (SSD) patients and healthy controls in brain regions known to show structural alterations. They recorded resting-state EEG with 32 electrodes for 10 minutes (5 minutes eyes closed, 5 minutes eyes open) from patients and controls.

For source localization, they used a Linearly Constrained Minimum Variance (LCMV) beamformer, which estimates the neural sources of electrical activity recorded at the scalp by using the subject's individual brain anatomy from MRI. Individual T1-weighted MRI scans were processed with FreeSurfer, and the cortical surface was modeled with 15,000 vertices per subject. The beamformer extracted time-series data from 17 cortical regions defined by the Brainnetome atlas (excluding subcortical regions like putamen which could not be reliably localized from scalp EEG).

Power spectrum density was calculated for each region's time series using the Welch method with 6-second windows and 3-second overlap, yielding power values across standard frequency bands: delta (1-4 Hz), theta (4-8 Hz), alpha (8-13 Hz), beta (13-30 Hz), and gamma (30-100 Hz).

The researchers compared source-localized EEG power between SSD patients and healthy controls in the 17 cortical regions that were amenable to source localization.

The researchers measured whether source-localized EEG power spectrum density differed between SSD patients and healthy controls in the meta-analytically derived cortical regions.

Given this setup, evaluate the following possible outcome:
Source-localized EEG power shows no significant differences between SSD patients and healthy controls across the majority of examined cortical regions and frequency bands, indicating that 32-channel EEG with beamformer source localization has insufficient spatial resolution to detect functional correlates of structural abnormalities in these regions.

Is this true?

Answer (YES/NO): YES